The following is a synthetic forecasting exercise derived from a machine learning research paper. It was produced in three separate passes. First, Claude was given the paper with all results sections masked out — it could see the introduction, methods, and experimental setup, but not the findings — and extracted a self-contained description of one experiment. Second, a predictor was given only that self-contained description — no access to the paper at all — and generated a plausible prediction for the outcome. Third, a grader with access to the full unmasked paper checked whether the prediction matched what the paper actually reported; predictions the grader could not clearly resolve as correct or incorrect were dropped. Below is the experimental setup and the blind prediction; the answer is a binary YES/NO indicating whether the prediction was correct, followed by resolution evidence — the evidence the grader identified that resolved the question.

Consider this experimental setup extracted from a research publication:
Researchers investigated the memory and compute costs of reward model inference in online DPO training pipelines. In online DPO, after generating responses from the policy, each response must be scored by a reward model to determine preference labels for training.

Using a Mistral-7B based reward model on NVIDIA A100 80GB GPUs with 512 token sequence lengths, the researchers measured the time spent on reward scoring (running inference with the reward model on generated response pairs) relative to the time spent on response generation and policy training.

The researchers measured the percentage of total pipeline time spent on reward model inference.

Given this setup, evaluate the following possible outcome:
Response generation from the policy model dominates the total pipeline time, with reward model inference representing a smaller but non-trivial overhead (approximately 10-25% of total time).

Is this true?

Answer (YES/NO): NO